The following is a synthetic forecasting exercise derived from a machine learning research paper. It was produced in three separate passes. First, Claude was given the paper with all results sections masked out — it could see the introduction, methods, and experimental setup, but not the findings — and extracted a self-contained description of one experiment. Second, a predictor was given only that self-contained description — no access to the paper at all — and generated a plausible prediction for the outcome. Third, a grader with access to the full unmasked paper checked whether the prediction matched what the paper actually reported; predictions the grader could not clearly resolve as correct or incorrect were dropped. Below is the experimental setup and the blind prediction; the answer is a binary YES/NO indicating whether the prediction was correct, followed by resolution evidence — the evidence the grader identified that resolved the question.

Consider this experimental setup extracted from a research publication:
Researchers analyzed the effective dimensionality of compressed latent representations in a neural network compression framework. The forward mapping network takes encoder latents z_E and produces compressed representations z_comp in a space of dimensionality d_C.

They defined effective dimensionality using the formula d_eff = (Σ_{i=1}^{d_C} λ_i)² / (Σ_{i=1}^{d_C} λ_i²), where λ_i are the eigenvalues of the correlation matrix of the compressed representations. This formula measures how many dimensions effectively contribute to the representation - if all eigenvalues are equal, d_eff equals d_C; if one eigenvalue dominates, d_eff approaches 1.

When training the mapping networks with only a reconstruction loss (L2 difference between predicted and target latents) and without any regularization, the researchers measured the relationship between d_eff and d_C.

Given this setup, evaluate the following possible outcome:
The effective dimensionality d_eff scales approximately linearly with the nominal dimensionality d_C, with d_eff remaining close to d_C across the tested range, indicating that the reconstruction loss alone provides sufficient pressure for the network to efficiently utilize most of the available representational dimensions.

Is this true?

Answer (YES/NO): NO